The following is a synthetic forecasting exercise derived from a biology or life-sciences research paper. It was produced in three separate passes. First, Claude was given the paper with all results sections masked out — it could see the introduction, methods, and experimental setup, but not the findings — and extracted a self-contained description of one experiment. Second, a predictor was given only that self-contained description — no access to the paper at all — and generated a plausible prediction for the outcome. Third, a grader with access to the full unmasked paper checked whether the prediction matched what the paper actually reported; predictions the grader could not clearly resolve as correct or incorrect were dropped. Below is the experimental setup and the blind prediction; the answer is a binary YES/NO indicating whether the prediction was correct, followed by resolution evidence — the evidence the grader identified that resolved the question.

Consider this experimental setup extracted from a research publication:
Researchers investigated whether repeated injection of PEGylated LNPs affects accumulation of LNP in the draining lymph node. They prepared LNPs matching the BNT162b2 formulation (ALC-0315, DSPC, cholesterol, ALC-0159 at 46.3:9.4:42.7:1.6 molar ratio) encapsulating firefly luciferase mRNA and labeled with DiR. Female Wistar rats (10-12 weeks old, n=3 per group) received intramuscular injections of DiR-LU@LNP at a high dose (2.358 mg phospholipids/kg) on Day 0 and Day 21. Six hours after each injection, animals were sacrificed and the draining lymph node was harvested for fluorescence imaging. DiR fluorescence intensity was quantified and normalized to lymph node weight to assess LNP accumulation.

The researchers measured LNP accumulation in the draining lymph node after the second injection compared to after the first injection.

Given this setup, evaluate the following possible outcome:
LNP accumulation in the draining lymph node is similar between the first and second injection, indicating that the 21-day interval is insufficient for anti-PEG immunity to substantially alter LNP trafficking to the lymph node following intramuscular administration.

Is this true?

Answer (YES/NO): YES